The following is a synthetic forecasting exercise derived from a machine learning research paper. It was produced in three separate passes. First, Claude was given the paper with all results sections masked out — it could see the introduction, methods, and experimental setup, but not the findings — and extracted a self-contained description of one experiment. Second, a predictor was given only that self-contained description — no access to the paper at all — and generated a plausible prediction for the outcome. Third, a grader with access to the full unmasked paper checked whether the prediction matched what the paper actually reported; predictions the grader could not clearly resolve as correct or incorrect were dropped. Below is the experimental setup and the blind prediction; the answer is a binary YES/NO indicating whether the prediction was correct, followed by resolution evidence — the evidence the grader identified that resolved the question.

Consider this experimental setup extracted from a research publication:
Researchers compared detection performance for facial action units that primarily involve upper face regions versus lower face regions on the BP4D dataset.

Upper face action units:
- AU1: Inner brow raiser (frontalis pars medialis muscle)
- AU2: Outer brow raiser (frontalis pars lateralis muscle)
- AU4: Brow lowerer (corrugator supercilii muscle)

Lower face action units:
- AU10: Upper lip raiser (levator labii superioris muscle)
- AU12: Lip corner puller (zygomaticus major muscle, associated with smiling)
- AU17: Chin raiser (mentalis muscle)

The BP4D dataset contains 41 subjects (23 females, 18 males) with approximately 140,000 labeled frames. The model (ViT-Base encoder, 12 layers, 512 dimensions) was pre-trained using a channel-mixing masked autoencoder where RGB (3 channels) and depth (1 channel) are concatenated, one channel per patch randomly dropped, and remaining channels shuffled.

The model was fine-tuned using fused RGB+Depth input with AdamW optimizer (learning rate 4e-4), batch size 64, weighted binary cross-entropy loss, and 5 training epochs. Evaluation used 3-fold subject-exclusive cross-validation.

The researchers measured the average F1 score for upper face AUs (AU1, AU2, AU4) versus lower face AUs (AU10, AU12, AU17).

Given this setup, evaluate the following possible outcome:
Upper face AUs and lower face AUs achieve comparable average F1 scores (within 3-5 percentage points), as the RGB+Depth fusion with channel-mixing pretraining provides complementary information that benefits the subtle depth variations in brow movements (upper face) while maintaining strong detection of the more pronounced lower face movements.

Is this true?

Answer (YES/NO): NO